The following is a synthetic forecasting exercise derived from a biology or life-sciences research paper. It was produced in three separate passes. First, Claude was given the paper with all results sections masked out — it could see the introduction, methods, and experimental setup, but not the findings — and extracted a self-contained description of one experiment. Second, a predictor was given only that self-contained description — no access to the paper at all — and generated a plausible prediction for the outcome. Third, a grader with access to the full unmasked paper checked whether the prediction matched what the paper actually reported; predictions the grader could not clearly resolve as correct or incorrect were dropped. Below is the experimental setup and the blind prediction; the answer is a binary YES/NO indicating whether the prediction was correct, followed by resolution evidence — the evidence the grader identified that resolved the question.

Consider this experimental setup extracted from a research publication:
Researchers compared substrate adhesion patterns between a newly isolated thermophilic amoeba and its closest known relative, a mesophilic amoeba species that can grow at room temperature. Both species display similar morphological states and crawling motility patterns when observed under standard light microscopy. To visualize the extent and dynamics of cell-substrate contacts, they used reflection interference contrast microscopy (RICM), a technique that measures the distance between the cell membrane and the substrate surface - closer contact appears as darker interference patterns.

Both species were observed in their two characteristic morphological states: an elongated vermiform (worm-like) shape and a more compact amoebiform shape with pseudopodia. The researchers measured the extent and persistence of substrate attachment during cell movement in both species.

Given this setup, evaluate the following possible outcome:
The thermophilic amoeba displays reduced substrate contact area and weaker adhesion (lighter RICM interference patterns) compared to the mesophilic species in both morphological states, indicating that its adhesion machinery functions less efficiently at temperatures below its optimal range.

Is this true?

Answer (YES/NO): NO